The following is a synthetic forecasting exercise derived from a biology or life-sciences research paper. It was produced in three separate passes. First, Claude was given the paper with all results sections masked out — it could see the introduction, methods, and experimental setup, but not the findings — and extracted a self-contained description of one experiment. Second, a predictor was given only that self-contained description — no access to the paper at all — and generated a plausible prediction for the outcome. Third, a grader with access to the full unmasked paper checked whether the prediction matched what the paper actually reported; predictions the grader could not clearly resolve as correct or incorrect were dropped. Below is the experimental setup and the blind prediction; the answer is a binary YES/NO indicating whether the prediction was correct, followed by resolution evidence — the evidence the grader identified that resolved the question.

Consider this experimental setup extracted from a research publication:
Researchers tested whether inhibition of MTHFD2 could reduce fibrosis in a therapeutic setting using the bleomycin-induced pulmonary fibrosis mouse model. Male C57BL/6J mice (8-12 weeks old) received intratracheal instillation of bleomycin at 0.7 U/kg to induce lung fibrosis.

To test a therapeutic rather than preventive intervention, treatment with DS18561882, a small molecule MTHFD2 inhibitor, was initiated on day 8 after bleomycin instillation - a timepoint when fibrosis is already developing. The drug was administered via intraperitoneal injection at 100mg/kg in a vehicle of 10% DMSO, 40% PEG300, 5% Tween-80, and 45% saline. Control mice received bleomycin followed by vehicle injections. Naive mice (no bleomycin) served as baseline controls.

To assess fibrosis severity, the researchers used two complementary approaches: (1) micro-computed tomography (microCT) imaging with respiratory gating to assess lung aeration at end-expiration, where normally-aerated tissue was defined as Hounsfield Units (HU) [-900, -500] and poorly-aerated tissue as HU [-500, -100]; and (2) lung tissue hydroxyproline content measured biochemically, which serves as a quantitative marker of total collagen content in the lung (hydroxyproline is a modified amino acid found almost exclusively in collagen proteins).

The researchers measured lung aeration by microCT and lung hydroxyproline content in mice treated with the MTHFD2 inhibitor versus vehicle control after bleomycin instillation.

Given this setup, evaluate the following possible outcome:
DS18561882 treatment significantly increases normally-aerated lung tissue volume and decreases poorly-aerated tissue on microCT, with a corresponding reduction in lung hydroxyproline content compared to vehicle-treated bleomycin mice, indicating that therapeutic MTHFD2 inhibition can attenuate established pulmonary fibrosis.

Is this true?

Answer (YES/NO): YES